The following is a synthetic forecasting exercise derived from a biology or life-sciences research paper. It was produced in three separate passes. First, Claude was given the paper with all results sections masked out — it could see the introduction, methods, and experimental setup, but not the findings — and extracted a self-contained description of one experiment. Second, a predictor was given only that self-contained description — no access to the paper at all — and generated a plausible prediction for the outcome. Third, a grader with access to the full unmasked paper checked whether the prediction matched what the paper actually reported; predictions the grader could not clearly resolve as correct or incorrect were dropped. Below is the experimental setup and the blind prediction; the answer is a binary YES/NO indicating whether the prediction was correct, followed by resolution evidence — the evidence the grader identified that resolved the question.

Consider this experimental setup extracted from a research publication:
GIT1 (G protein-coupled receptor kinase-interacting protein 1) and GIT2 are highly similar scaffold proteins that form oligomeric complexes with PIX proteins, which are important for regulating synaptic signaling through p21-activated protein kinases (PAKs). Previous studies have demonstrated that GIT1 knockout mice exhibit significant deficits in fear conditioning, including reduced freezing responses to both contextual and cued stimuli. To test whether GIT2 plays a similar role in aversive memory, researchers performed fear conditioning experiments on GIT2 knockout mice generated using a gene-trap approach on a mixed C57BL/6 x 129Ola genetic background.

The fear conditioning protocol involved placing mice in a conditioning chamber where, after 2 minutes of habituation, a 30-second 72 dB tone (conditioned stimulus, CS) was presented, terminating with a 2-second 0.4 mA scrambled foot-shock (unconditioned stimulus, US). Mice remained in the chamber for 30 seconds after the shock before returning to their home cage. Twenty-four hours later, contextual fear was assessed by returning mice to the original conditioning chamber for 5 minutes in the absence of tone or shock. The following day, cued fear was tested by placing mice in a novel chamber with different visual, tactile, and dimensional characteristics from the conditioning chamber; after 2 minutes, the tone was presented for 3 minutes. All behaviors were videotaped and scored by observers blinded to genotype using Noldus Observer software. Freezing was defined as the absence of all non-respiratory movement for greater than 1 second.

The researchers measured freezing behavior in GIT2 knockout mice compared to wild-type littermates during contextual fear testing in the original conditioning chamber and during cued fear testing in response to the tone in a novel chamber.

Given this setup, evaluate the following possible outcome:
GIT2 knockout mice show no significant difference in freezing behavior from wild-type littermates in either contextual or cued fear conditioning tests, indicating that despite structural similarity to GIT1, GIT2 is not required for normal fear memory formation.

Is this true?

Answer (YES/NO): YES